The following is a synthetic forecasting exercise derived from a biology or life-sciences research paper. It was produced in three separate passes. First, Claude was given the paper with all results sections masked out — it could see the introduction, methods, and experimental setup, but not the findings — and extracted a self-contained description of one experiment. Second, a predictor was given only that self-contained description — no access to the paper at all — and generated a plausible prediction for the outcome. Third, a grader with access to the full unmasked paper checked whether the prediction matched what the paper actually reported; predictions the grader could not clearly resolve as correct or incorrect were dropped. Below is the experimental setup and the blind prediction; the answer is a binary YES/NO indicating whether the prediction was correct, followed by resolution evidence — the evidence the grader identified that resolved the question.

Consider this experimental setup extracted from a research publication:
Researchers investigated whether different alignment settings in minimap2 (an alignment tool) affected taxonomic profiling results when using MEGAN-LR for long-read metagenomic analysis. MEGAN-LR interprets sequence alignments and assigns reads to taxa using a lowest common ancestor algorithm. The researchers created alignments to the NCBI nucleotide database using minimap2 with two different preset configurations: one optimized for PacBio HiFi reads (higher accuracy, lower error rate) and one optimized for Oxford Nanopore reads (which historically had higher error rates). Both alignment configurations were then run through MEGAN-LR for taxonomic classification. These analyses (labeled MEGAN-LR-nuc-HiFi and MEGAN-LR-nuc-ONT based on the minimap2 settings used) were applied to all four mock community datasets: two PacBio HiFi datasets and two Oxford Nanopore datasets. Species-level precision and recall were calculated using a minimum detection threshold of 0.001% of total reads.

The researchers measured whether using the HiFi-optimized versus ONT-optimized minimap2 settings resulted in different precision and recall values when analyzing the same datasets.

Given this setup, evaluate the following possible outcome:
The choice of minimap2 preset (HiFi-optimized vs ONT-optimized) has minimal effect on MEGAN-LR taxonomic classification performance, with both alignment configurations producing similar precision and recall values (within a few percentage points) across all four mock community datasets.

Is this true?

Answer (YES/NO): YES